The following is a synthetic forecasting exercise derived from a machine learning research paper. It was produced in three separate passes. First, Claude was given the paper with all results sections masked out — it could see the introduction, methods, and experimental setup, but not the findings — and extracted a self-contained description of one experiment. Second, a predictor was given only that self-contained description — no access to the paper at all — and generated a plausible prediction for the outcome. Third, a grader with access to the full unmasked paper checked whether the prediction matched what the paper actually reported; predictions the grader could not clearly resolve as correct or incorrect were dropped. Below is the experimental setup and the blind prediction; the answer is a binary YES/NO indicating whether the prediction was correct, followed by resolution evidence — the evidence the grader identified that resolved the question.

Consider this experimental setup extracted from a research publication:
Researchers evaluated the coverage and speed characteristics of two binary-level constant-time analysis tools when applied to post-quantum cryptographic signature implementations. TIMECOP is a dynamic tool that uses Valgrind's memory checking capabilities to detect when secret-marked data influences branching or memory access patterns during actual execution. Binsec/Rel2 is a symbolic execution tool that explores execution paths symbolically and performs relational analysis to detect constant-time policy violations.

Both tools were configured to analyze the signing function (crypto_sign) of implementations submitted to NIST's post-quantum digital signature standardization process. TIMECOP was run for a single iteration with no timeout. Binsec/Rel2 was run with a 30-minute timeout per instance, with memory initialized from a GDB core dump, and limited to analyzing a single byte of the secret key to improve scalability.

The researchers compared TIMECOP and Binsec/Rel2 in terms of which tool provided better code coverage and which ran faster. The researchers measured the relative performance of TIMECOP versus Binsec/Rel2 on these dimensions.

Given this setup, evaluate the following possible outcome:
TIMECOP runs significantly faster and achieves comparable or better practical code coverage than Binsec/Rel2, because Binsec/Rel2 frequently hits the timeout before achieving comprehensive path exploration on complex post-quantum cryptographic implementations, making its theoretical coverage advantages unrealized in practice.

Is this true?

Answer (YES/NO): YES